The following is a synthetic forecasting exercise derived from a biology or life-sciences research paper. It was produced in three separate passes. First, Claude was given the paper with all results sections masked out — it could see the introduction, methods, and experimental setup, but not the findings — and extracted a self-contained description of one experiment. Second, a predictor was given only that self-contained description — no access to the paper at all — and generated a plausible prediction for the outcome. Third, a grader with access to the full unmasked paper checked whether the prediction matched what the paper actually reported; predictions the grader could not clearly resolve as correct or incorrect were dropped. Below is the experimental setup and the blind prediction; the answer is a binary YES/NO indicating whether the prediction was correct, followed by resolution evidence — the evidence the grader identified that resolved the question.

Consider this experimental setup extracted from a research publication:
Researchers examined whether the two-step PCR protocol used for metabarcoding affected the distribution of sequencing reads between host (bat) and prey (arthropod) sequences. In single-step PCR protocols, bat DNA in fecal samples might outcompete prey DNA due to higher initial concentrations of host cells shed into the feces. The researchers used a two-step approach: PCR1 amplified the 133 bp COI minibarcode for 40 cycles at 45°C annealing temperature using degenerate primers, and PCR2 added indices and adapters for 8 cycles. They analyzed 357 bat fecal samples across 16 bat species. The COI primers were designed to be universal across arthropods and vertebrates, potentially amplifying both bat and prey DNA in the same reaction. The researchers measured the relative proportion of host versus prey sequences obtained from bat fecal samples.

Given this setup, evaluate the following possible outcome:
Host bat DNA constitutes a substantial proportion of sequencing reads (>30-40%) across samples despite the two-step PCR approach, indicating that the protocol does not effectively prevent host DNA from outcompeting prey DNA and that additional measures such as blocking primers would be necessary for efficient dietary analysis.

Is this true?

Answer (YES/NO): NO